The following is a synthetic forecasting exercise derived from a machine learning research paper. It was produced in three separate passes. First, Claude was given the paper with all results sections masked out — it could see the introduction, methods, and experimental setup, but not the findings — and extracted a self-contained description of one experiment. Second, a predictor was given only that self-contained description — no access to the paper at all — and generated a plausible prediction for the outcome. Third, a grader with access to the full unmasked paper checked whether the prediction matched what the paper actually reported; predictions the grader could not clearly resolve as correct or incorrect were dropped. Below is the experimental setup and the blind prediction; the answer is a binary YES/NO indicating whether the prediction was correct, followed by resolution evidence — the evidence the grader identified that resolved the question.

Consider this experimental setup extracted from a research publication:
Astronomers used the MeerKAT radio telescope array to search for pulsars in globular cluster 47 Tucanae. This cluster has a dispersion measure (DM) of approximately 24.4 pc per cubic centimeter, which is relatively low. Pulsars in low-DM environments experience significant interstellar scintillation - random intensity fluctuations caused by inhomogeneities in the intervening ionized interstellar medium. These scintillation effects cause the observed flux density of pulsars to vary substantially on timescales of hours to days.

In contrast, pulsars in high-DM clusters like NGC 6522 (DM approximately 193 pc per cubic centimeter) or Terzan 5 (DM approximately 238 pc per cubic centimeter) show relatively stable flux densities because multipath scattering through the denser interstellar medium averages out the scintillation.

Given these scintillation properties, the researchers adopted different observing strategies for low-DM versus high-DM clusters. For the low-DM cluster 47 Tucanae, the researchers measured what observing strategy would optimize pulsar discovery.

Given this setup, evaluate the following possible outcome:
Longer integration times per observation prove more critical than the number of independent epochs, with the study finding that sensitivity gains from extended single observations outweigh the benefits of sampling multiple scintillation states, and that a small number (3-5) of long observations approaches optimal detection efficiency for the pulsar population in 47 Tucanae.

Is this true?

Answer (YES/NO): NO